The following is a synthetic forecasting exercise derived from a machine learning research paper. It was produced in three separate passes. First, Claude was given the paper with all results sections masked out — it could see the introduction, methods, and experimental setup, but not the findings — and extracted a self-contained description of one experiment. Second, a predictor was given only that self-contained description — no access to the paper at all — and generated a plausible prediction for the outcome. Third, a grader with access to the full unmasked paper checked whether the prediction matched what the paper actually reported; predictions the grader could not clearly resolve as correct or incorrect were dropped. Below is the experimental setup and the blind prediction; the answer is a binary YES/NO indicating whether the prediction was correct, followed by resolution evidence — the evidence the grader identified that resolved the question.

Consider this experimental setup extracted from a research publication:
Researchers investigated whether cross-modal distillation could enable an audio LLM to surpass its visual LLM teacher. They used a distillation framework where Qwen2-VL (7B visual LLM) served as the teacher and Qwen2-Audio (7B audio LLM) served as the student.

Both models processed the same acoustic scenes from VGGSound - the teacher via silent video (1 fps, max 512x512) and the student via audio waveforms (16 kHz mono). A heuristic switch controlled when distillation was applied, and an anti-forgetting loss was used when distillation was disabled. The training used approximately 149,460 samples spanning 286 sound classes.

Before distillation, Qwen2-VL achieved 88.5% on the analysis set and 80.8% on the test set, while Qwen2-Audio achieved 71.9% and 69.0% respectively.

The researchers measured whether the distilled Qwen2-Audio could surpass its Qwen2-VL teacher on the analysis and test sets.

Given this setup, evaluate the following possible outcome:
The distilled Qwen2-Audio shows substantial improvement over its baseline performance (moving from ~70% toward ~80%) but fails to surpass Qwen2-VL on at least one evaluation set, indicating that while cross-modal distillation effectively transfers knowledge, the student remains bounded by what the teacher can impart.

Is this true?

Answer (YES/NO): NO